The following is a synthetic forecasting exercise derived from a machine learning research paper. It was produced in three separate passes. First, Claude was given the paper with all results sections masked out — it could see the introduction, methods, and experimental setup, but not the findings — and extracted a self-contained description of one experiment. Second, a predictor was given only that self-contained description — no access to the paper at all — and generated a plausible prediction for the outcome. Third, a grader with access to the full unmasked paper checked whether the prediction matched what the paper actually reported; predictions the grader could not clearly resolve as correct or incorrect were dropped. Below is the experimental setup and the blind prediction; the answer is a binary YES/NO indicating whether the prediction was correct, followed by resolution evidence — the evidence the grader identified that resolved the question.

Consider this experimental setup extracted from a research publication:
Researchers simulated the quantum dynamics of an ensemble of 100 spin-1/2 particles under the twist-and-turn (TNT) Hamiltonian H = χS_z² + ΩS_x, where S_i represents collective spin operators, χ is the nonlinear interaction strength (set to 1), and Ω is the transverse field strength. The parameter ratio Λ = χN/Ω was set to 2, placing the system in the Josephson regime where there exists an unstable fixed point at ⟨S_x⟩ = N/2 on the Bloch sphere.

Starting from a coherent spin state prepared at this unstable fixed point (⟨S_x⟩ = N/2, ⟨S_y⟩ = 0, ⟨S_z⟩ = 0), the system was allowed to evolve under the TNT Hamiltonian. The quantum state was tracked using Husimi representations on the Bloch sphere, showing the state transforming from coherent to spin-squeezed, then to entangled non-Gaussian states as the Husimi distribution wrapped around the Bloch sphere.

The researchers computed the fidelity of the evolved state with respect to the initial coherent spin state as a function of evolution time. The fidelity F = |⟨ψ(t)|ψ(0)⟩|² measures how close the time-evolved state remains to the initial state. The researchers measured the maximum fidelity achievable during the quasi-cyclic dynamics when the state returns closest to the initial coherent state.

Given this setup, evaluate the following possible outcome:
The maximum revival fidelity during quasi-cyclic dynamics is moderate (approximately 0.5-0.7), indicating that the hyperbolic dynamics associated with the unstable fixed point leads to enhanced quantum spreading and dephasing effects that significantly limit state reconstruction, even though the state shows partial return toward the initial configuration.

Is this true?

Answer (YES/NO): NO